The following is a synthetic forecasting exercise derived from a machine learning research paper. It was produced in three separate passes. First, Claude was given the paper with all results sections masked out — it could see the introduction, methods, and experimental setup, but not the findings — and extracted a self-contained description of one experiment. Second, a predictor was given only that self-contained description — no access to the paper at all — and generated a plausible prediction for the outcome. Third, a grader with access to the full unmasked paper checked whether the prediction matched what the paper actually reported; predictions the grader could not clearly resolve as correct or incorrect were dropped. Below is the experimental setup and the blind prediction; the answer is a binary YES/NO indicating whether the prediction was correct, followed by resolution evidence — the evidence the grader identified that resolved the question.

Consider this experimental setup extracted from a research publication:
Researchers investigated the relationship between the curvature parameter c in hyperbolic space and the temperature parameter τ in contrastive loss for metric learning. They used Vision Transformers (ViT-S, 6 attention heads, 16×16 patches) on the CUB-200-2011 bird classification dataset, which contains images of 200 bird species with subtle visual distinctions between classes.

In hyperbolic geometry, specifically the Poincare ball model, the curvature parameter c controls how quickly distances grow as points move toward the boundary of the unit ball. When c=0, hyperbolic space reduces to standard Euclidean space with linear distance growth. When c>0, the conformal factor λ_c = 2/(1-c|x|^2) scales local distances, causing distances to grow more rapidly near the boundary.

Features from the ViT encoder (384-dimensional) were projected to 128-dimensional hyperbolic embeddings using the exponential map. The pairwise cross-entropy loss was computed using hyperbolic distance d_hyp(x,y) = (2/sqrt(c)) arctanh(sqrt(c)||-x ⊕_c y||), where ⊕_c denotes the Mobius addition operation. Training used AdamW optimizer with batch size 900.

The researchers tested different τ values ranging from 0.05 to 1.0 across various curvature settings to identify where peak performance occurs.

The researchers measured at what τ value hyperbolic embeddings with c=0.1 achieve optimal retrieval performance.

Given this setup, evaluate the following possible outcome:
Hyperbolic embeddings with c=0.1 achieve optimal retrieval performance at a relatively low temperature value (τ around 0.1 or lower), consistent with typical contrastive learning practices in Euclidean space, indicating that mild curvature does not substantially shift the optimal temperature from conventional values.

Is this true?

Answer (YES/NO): NO